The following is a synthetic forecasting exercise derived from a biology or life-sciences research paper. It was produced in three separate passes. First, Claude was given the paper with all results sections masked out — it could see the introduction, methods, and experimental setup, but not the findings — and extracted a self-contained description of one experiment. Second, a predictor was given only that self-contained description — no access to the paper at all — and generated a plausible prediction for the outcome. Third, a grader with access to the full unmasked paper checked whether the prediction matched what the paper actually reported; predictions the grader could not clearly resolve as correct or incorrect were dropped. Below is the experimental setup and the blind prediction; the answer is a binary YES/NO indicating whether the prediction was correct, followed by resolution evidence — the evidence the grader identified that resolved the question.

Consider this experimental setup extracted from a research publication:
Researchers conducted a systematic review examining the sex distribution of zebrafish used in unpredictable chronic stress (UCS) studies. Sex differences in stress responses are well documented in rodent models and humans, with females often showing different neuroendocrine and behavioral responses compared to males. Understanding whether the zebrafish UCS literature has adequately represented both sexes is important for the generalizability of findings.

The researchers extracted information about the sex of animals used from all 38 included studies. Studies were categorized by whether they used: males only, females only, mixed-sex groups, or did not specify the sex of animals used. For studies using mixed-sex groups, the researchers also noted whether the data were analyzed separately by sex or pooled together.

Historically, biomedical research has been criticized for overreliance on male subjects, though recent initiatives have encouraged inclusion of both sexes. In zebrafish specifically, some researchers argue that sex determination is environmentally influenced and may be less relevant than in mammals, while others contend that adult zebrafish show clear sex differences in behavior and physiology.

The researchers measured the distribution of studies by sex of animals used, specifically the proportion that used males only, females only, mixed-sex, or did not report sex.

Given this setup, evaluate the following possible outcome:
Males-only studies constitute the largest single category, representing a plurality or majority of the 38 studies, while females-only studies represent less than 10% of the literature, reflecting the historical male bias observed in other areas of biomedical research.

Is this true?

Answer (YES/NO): NO